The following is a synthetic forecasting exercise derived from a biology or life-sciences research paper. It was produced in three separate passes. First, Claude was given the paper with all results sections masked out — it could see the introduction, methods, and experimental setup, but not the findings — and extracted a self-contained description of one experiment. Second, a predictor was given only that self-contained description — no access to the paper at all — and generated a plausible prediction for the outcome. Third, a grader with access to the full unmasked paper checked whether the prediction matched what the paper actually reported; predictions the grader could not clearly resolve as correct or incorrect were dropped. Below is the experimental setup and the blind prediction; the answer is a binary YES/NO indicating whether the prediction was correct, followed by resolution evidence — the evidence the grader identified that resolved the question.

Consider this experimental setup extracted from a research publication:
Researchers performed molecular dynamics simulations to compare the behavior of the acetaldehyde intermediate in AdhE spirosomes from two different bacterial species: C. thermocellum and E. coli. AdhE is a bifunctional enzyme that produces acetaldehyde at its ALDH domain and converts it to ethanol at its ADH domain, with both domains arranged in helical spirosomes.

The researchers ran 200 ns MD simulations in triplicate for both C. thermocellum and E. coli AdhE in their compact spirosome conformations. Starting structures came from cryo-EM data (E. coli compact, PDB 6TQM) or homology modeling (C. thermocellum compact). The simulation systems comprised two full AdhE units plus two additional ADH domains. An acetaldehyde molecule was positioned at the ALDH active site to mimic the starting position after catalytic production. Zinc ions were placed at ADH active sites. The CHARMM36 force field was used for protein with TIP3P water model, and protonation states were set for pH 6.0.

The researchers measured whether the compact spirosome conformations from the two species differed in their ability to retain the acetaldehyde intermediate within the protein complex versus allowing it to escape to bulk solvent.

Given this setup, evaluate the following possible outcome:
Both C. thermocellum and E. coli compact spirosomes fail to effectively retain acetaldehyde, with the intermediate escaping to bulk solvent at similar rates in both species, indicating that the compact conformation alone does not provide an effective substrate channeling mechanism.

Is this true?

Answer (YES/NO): YES